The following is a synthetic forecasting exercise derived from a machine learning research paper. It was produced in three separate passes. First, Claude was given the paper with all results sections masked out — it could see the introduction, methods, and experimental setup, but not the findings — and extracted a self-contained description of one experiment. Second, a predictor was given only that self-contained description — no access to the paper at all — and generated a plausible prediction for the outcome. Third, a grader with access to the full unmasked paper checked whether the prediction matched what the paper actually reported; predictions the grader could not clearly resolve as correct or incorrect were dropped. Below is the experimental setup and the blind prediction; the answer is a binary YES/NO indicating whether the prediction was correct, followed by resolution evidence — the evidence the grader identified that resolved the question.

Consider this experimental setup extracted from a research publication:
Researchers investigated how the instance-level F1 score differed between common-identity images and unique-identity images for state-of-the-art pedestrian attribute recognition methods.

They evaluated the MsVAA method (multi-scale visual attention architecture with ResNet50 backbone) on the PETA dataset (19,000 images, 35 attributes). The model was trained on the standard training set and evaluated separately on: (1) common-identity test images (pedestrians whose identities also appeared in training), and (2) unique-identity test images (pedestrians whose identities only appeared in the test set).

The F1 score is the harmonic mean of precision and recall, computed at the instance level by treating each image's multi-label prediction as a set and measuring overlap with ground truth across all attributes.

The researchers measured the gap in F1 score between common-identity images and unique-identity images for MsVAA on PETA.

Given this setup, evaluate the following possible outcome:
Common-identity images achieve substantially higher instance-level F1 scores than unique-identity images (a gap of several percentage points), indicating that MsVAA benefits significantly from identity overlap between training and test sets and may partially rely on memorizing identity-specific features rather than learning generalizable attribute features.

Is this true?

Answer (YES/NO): YES